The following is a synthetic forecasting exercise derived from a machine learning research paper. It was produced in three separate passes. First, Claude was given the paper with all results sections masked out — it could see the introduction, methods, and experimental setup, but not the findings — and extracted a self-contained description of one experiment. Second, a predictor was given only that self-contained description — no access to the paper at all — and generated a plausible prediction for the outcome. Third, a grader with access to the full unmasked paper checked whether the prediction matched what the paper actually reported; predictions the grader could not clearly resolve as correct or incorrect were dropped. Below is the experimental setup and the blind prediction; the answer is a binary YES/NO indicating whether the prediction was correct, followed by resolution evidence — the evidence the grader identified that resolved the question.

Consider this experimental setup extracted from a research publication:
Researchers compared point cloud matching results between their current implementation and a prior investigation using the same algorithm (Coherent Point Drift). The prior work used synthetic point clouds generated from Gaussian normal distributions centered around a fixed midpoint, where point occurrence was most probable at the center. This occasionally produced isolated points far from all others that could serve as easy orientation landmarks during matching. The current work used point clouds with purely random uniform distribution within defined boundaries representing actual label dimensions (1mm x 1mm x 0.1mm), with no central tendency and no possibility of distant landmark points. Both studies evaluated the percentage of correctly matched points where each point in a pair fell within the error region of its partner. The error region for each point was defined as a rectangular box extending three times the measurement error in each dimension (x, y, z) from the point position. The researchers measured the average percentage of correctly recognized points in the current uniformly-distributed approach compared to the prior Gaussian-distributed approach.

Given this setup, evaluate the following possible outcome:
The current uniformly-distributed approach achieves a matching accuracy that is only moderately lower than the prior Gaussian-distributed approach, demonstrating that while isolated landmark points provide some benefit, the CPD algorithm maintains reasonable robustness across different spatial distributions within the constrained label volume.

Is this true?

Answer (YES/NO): NO